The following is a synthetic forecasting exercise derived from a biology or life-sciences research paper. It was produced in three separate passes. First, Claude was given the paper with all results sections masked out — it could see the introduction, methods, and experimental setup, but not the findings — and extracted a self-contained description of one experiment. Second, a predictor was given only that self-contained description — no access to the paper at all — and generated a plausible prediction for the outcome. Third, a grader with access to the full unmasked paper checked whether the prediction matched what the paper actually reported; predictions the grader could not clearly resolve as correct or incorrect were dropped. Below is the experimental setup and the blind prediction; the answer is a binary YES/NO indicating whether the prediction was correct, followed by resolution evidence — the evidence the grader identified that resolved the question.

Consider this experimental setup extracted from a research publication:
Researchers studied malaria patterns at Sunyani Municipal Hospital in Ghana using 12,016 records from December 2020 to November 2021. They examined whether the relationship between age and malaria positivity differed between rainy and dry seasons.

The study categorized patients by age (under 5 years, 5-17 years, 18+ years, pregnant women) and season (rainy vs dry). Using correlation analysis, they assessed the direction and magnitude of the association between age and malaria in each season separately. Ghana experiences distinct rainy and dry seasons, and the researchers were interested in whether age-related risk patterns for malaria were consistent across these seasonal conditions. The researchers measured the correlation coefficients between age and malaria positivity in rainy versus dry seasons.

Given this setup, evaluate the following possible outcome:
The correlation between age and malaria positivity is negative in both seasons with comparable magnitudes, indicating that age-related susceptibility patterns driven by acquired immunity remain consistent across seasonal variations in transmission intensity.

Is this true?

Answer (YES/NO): NO